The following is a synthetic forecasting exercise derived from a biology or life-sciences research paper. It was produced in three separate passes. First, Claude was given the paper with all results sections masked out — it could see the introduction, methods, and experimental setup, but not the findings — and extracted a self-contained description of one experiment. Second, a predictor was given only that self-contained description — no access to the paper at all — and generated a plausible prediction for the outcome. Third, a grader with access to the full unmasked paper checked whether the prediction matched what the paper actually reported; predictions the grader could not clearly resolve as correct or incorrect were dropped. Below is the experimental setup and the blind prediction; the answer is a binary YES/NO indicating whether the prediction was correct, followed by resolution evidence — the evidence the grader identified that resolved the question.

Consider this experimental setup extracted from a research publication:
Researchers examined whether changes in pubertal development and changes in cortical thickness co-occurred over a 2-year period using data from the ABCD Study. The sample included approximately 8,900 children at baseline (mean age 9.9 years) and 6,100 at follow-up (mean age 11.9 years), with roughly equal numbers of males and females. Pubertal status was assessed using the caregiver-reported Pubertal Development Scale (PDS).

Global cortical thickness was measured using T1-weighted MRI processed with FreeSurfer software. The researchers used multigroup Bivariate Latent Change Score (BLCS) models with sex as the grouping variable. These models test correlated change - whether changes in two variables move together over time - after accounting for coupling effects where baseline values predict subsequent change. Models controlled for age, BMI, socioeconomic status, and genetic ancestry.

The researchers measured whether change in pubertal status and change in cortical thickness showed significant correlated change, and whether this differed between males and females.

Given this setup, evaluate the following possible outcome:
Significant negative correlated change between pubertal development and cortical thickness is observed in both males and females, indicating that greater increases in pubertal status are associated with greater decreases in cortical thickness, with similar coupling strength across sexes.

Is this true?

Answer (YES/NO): NO